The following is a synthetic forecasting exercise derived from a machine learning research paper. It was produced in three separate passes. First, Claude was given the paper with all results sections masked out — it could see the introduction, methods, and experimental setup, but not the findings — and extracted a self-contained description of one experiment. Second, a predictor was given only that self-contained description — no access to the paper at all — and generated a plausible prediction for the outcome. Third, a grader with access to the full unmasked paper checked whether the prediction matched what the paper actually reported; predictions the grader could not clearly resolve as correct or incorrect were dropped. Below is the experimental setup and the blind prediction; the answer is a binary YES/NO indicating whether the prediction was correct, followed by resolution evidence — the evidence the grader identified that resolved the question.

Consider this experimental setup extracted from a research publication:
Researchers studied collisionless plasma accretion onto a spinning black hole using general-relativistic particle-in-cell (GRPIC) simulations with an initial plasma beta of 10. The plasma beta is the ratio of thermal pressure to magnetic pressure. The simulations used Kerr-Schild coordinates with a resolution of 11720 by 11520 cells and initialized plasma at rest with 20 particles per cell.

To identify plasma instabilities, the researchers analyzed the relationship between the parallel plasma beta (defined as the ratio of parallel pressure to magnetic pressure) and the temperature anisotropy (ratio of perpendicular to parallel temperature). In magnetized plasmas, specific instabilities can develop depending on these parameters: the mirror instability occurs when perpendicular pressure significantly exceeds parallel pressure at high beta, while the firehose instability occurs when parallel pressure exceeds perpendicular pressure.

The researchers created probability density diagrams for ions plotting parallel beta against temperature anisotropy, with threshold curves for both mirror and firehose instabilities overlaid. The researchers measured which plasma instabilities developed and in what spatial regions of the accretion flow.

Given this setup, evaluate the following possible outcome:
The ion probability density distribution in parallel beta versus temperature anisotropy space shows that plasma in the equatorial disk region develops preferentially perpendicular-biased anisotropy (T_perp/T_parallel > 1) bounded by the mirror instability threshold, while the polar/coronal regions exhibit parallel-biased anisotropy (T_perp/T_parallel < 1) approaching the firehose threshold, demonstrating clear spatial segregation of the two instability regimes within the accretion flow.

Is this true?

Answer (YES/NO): NO